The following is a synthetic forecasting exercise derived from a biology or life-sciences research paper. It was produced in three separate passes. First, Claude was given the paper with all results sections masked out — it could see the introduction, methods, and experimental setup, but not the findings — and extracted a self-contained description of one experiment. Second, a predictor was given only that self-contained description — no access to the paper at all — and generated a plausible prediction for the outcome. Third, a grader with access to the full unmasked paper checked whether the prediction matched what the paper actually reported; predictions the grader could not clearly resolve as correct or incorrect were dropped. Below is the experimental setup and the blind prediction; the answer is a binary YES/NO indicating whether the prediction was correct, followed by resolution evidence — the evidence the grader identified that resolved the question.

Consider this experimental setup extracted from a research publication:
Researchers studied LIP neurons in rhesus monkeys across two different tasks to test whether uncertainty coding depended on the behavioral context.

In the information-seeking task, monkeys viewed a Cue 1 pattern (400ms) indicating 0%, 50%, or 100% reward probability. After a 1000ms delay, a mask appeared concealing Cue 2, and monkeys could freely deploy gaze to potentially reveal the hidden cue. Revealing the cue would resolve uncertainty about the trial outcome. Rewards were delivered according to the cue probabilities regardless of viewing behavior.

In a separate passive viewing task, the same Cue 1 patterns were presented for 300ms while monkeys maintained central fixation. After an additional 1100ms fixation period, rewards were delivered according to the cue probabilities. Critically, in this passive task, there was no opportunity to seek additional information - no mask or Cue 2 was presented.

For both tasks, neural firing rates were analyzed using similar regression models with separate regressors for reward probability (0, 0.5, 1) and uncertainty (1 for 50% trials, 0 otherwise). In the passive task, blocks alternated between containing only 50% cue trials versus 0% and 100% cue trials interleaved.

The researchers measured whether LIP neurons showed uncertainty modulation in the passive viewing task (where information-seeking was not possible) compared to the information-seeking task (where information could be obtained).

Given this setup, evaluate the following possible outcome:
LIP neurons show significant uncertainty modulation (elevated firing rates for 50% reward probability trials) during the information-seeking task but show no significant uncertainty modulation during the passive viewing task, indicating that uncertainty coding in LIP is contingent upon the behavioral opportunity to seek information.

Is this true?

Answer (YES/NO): NO